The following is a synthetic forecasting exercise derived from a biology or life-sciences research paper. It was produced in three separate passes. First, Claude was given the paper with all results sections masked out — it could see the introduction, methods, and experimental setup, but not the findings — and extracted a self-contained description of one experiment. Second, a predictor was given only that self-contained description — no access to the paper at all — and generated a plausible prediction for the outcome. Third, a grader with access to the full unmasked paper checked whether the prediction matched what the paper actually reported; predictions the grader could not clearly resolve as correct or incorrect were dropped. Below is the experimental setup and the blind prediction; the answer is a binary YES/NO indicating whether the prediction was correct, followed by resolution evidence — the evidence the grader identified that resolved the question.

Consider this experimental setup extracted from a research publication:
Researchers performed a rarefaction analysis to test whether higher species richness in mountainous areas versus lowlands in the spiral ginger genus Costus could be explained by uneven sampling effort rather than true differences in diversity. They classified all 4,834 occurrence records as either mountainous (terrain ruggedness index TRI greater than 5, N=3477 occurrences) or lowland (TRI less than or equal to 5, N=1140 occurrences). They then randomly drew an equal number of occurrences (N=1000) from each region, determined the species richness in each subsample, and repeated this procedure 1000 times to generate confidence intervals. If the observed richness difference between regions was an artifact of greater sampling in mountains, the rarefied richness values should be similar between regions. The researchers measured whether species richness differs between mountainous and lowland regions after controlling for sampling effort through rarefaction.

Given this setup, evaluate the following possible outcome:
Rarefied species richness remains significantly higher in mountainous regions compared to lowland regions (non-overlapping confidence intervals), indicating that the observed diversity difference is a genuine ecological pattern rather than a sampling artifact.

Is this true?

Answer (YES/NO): YES